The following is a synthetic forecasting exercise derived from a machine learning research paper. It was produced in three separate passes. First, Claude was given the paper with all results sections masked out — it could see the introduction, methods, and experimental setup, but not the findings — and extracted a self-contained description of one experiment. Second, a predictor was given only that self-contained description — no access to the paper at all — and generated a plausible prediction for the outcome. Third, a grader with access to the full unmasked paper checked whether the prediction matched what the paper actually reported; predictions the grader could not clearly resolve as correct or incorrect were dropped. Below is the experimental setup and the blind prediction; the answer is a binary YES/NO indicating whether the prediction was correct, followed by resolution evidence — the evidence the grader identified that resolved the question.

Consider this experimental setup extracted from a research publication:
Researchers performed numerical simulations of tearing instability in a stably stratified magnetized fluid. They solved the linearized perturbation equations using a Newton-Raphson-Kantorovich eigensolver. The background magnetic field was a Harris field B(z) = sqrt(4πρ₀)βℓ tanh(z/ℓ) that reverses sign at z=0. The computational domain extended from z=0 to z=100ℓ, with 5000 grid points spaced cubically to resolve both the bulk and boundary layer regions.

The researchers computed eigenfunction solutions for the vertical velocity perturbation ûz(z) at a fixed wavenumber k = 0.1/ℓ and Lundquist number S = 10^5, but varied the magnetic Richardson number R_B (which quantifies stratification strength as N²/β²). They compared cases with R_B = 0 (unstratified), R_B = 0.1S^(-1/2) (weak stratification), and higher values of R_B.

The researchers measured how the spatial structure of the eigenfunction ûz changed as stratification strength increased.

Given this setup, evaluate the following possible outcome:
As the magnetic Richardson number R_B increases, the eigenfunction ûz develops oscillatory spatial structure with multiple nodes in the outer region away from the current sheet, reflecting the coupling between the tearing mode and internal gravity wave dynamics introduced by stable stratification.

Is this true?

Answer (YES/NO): NO